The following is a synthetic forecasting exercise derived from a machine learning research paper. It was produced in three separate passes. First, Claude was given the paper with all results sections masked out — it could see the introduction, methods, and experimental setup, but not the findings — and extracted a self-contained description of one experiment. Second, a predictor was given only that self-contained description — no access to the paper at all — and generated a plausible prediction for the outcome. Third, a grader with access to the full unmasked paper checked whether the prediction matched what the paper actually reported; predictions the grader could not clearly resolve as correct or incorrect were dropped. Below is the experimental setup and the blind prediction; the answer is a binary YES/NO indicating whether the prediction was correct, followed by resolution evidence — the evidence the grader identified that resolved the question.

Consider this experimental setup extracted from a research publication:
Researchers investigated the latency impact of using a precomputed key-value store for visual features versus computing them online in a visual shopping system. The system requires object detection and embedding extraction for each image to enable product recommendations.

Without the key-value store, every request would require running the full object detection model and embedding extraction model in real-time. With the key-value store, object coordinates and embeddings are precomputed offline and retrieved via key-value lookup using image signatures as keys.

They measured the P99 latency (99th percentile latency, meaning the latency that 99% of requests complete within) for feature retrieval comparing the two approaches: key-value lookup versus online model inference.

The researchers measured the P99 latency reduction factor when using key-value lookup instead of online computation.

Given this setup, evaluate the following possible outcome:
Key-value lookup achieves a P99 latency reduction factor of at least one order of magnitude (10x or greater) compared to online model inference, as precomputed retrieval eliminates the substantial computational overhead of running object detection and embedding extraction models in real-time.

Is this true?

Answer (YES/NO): YES